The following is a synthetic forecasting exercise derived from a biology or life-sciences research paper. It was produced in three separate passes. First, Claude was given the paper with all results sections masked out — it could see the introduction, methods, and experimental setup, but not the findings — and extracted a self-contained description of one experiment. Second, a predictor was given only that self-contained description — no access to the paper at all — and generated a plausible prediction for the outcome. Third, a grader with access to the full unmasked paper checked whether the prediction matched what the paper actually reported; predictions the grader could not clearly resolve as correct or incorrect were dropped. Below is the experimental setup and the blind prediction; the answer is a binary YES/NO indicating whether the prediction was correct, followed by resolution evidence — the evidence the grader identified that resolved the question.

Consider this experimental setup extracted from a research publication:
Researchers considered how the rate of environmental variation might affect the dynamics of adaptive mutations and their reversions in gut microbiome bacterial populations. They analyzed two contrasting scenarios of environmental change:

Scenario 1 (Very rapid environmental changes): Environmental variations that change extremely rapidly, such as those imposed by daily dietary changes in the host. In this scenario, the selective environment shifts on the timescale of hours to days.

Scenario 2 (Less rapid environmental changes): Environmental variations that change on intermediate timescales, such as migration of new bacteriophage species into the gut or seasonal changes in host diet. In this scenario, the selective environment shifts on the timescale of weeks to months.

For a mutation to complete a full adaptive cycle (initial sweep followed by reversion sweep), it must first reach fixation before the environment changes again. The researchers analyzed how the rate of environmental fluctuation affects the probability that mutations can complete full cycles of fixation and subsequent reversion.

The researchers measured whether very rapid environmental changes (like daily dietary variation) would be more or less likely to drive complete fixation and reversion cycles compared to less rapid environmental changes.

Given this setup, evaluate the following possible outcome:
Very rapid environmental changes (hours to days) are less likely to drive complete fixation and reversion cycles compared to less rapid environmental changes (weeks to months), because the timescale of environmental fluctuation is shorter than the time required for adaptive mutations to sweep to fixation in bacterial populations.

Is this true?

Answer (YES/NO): YES